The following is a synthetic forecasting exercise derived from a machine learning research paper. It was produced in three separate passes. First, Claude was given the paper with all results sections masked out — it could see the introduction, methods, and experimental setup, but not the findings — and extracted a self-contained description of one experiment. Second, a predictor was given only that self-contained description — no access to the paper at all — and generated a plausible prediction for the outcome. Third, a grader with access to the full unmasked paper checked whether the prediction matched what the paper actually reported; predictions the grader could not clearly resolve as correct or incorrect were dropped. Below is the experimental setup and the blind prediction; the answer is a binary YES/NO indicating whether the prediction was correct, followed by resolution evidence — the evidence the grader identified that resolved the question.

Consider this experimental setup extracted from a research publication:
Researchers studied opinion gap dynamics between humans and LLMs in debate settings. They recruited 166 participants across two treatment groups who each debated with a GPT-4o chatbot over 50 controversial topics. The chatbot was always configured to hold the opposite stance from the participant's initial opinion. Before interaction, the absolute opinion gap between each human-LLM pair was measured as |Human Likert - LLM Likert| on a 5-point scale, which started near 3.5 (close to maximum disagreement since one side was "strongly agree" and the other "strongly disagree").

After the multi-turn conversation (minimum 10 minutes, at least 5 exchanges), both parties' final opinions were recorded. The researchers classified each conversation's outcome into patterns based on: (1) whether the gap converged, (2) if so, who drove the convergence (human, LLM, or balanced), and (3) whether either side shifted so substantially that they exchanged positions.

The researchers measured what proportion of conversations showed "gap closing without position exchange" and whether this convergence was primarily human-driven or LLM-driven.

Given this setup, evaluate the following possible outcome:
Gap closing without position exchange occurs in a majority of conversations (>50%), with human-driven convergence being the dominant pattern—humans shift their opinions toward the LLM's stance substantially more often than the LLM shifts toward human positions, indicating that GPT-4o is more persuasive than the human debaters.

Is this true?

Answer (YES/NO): NO